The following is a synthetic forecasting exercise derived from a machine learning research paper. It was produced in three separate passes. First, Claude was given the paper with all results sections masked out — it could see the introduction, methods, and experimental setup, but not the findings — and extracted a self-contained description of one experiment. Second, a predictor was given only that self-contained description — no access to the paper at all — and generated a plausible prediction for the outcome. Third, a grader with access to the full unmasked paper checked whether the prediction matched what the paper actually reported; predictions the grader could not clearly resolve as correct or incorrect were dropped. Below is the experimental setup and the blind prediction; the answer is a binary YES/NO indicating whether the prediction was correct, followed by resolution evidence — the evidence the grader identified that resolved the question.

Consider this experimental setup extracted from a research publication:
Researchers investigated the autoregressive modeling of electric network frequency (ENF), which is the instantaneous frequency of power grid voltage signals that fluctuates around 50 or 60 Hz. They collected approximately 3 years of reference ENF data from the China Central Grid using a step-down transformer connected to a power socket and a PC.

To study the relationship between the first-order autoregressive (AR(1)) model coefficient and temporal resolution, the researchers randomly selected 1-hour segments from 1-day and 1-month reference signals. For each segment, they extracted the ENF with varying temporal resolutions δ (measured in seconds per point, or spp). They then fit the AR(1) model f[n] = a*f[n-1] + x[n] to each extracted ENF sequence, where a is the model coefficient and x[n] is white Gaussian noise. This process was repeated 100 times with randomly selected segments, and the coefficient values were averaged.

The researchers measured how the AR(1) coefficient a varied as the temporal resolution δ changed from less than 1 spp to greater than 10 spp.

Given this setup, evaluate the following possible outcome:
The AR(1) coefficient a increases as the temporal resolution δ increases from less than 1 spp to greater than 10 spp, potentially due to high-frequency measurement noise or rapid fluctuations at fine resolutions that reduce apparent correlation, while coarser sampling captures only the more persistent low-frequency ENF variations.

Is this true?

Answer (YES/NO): NO